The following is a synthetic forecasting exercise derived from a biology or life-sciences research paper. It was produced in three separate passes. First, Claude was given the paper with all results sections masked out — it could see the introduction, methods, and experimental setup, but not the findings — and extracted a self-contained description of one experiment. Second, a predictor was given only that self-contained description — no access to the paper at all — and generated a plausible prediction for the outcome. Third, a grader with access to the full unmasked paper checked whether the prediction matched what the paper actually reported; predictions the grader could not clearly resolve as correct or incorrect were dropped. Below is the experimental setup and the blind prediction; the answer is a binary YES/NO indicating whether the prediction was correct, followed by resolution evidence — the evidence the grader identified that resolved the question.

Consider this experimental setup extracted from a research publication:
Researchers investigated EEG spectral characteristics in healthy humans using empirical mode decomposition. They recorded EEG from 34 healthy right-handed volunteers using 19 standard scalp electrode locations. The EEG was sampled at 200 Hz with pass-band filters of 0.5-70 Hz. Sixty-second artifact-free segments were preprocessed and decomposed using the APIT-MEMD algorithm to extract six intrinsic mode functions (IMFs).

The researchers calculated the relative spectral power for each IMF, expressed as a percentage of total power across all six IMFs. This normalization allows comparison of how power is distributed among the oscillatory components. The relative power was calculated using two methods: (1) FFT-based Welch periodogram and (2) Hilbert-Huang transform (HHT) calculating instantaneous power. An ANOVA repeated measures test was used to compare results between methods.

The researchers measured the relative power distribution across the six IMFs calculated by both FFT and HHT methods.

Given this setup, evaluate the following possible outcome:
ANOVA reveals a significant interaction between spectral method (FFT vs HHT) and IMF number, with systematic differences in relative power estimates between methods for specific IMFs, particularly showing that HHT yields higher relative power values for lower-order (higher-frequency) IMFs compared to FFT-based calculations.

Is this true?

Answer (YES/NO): NO